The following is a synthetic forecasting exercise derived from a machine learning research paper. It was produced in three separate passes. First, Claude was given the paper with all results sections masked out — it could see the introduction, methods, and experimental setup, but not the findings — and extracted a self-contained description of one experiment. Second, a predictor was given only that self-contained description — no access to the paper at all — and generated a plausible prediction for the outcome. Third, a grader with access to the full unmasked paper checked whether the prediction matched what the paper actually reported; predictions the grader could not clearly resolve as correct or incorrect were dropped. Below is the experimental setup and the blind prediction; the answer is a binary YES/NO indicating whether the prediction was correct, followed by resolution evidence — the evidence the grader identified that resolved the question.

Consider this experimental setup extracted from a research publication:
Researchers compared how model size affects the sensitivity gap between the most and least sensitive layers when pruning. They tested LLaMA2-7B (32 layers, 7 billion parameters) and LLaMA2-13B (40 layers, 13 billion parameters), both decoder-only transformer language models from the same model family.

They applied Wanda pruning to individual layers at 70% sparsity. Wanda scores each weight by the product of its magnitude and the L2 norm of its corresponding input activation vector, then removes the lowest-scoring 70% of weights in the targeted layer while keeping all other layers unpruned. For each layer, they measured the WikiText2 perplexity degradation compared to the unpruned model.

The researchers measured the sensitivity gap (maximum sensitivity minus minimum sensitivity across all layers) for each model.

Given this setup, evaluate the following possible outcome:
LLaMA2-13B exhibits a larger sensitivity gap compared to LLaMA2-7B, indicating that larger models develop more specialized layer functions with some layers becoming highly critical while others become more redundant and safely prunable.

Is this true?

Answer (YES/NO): NO